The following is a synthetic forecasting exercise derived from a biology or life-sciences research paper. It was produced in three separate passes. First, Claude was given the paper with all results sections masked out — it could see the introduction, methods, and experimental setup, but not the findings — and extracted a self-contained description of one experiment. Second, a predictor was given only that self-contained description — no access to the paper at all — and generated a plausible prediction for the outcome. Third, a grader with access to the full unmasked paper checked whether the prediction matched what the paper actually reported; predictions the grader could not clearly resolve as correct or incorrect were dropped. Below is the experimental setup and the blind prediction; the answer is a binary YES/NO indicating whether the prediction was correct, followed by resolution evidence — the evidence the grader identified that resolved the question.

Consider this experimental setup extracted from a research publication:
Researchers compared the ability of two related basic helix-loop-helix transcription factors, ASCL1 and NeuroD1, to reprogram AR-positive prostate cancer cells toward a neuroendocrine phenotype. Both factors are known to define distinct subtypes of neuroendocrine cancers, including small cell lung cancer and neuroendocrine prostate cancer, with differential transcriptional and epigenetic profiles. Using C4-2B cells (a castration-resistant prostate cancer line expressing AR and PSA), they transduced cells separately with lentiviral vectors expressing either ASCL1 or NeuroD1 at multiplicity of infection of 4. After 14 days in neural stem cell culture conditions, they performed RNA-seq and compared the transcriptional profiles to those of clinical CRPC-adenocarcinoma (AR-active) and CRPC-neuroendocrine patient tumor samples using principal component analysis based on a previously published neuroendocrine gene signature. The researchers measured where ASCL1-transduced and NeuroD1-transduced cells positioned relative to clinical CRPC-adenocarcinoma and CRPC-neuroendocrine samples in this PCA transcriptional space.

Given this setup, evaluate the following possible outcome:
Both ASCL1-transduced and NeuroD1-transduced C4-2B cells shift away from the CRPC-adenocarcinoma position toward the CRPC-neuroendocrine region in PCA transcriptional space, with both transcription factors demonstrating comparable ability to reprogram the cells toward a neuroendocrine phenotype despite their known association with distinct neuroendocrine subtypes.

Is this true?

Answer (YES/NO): YES